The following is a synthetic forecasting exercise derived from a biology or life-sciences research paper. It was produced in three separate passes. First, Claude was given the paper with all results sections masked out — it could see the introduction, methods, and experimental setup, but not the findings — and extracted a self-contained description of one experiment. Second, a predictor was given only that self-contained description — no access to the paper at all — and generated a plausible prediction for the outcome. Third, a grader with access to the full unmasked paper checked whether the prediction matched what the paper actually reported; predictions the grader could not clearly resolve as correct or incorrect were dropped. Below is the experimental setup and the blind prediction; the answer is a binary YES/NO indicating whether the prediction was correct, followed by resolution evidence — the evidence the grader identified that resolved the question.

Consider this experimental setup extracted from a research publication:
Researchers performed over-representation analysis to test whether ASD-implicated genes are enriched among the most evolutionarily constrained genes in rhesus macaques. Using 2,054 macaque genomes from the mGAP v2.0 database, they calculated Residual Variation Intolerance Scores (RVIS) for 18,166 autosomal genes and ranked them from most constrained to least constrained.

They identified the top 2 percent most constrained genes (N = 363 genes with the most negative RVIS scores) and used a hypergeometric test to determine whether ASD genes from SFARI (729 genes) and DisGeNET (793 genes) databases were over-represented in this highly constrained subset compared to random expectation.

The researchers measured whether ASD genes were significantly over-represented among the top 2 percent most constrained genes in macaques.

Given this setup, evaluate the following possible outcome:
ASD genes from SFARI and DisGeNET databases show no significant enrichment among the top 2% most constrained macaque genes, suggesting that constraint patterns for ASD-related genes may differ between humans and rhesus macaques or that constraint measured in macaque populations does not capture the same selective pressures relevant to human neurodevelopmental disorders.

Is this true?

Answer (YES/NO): NO